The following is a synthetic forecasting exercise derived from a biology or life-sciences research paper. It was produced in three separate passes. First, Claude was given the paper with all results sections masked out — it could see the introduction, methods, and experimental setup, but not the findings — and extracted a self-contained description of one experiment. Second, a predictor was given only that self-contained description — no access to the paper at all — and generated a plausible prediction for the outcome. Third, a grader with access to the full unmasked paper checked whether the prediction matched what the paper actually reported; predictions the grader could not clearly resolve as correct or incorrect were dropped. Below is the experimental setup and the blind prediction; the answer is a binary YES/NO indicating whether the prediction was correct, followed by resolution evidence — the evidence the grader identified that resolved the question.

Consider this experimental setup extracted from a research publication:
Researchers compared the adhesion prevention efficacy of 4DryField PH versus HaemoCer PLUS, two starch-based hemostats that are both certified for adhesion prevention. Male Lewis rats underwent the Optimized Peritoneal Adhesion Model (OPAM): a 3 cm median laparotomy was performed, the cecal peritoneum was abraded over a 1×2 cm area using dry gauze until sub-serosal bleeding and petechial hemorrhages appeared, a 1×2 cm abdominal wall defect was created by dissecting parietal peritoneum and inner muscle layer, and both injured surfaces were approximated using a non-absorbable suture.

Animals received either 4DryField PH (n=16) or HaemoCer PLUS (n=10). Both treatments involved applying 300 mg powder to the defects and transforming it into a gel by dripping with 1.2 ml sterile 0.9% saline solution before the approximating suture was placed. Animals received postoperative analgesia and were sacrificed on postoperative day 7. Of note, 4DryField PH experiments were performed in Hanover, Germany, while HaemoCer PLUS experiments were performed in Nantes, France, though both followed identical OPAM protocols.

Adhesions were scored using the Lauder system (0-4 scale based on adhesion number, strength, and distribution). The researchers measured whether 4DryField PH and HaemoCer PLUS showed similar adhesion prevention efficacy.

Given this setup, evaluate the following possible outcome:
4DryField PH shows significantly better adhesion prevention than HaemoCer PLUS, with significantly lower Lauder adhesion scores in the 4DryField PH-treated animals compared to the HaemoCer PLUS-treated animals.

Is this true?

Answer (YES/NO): YES